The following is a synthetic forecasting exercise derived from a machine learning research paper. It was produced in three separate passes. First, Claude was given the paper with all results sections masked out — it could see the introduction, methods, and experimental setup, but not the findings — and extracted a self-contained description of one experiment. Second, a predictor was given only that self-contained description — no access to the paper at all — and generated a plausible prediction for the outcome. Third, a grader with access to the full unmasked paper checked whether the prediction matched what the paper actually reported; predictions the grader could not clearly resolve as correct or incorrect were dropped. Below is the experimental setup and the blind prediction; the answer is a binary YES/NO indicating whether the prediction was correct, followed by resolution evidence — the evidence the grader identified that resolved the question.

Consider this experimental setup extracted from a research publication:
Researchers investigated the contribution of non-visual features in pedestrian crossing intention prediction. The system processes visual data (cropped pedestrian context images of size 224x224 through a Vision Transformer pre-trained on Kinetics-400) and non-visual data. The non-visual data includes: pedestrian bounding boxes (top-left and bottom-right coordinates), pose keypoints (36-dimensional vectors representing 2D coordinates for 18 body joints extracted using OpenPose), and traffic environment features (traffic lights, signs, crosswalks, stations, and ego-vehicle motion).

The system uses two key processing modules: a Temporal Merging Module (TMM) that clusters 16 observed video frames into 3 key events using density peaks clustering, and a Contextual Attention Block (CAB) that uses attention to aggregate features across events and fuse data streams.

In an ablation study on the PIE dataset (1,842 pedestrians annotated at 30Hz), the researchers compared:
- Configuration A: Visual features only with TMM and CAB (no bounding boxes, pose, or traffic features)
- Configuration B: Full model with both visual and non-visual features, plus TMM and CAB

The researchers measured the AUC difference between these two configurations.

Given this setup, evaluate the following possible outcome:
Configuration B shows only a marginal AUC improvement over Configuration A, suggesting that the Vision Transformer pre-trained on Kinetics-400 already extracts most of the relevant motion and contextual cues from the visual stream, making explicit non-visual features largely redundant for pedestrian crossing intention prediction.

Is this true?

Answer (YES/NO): NO